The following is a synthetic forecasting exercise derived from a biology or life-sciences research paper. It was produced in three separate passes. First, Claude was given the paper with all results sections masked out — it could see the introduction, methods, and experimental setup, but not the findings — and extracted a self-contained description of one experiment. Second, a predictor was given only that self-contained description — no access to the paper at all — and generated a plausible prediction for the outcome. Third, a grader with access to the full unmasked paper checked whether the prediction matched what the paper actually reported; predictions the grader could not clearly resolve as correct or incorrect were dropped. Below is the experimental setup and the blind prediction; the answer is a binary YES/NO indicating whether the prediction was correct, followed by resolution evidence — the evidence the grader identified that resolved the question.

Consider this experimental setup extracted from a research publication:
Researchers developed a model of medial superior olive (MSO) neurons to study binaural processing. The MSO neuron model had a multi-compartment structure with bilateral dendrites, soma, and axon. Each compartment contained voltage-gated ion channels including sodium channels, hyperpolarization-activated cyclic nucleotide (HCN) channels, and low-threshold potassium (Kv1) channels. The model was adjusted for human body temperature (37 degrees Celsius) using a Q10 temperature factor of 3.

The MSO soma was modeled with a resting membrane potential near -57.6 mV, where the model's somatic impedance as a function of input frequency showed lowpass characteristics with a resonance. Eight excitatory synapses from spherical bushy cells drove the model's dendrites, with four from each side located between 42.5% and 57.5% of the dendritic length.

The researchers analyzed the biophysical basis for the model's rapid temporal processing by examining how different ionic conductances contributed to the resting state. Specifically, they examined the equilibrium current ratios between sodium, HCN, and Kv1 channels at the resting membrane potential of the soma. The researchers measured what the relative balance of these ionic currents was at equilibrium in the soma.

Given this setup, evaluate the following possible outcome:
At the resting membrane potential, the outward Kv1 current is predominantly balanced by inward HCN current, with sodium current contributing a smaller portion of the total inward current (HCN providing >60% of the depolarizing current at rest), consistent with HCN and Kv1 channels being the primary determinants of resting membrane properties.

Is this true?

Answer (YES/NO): YES